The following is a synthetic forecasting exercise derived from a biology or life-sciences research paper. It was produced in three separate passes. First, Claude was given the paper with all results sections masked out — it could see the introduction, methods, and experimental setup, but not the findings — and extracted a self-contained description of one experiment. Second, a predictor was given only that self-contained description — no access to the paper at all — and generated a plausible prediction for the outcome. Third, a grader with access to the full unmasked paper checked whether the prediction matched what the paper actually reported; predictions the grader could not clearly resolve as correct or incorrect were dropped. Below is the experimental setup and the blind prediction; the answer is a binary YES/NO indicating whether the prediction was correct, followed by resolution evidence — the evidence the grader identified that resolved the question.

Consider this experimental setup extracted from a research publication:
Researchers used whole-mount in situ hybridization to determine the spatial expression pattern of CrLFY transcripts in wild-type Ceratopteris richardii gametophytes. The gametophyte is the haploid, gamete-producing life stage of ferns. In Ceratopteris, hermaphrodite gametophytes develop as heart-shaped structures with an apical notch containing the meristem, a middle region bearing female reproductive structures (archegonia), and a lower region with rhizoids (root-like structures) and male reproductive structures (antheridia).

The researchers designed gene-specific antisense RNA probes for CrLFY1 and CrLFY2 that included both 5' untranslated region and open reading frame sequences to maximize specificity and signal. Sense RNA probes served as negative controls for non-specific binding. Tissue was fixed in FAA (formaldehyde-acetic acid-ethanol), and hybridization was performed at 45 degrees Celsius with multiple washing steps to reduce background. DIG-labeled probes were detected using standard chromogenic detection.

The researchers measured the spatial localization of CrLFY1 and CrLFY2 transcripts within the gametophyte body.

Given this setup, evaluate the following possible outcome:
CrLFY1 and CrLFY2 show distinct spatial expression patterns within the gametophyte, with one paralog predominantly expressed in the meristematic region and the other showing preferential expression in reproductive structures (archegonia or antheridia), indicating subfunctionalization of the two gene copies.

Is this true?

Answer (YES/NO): NO